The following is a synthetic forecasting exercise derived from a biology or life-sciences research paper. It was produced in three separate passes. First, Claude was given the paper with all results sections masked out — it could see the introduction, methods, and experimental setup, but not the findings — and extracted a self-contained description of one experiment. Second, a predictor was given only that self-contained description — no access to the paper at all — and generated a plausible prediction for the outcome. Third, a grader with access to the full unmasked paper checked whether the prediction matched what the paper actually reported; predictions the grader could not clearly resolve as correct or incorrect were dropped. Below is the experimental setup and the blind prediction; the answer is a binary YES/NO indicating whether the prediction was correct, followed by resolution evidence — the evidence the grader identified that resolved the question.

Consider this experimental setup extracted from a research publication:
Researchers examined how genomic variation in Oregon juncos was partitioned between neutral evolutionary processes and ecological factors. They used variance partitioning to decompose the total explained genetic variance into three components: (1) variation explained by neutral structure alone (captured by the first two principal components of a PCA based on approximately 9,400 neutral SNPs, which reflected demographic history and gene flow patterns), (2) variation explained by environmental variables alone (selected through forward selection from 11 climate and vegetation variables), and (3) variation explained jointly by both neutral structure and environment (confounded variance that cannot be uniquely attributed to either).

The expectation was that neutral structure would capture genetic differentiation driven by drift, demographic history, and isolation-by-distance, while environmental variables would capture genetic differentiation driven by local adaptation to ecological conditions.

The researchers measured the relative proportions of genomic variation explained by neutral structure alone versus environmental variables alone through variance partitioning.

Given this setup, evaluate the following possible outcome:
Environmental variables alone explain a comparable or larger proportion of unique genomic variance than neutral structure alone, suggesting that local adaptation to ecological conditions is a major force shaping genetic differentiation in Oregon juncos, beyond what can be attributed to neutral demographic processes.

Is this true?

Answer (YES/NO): YES